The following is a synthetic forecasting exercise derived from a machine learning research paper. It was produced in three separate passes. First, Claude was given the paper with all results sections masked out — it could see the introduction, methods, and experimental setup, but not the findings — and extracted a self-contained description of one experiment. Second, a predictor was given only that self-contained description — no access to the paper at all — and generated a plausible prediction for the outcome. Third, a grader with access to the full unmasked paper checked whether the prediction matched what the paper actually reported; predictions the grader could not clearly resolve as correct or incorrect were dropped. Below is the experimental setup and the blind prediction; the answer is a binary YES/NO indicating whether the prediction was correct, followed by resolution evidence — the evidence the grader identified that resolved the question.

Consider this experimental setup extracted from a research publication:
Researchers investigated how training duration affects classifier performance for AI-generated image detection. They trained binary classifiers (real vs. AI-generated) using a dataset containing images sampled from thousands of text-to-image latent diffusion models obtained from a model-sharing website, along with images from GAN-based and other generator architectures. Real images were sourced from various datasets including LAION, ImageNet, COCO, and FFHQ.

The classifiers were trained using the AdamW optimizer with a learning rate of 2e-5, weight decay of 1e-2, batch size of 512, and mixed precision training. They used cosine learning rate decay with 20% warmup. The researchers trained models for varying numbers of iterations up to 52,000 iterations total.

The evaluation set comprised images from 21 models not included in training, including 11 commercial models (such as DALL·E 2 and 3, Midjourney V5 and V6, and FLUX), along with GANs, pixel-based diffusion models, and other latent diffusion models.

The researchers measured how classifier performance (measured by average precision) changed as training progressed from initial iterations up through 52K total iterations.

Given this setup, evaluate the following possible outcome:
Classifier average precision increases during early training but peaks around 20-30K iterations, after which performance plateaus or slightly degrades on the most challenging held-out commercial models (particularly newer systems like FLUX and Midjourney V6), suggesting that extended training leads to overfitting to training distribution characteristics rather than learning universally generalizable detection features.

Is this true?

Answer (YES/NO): NO